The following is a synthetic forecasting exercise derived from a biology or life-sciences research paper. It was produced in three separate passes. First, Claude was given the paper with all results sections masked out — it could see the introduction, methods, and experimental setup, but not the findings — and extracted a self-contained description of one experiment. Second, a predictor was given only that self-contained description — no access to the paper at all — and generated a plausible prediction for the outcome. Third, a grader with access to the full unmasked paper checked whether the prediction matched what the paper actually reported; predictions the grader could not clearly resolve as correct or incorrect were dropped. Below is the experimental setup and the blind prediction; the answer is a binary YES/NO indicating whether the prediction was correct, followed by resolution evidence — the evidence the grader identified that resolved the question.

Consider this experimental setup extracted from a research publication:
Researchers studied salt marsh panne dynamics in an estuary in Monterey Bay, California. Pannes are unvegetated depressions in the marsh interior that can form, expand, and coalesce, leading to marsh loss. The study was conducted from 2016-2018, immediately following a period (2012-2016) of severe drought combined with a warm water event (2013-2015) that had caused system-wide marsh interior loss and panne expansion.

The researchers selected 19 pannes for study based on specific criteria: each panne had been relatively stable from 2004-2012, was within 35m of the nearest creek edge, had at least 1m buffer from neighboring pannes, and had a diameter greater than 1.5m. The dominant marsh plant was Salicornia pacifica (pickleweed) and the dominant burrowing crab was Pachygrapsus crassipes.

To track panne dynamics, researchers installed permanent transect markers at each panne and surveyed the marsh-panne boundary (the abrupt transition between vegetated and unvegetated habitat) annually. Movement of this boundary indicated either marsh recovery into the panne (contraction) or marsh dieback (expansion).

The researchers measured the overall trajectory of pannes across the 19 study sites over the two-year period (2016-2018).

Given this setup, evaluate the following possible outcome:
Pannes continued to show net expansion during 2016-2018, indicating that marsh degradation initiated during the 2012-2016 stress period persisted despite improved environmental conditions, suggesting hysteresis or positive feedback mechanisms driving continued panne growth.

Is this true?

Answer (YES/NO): NO